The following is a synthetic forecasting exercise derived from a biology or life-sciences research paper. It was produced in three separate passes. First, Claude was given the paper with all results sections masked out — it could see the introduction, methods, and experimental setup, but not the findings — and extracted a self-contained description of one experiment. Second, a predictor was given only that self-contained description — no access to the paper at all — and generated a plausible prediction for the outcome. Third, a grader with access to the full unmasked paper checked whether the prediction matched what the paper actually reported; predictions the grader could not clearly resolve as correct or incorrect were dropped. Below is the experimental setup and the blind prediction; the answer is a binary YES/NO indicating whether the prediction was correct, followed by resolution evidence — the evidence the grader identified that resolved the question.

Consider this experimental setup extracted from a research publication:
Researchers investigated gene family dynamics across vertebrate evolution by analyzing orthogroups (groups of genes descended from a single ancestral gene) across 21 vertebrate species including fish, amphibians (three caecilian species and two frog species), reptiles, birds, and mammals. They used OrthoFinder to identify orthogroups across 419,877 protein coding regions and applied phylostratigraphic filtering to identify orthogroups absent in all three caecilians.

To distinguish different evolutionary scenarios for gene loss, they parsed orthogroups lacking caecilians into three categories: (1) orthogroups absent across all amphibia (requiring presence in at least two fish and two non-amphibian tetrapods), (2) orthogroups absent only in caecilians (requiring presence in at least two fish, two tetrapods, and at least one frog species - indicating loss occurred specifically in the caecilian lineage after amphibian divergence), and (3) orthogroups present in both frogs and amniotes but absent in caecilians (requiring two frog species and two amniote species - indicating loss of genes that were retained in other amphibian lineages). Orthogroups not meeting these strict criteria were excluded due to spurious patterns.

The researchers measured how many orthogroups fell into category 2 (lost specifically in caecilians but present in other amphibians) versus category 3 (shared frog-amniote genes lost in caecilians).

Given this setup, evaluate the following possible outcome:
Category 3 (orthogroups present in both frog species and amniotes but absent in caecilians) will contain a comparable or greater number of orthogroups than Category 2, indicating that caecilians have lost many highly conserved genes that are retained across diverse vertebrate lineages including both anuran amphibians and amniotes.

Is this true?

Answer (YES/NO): NO